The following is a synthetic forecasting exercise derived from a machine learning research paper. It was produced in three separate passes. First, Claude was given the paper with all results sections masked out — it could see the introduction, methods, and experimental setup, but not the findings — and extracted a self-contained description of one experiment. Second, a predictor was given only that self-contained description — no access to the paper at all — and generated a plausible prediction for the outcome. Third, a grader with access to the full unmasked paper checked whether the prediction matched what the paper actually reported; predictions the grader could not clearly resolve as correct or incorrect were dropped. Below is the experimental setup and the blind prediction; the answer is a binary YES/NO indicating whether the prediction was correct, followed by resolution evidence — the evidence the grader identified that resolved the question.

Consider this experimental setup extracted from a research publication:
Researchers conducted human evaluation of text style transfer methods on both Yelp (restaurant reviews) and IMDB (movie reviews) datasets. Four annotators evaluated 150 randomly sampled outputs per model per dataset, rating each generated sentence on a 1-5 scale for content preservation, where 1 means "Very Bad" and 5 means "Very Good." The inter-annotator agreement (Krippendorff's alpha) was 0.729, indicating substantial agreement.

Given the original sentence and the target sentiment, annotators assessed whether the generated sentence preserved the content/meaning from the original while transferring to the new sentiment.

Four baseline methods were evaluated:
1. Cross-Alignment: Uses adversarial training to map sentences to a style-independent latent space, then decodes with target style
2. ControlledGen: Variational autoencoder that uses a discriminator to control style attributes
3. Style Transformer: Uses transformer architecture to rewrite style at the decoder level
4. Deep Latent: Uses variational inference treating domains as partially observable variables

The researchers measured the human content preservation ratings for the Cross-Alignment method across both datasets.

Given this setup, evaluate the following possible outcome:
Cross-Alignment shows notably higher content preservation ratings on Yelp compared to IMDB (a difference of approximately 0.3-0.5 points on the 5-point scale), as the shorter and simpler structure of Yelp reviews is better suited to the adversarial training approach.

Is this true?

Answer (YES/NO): YES